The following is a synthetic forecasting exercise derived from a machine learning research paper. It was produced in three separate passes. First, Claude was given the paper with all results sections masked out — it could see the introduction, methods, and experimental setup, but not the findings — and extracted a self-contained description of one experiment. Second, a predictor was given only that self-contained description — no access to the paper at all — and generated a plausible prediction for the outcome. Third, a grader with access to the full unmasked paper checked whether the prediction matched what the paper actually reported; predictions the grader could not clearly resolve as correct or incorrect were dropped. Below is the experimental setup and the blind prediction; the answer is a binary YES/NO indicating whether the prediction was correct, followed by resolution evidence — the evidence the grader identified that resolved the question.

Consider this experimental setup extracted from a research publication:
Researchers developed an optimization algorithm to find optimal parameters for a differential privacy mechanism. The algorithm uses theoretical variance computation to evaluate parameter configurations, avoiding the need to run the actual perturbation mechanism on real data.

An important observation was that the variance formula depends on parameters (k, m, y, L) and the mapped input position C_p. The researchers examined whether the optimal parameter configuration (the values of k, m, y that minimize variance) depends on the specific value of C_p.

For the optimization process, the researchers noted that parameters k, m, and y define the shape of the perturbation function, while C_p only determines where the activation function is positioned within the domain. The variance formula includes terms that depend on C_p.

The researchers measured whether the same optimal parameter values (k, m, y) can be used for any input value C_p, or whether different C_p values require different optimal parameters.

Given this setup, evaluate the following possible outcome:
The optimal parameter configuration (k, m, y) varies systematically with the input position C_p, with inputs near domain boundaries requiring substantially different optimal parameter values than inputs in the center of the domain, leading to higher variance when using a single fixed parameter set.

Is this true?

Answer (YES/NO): NO